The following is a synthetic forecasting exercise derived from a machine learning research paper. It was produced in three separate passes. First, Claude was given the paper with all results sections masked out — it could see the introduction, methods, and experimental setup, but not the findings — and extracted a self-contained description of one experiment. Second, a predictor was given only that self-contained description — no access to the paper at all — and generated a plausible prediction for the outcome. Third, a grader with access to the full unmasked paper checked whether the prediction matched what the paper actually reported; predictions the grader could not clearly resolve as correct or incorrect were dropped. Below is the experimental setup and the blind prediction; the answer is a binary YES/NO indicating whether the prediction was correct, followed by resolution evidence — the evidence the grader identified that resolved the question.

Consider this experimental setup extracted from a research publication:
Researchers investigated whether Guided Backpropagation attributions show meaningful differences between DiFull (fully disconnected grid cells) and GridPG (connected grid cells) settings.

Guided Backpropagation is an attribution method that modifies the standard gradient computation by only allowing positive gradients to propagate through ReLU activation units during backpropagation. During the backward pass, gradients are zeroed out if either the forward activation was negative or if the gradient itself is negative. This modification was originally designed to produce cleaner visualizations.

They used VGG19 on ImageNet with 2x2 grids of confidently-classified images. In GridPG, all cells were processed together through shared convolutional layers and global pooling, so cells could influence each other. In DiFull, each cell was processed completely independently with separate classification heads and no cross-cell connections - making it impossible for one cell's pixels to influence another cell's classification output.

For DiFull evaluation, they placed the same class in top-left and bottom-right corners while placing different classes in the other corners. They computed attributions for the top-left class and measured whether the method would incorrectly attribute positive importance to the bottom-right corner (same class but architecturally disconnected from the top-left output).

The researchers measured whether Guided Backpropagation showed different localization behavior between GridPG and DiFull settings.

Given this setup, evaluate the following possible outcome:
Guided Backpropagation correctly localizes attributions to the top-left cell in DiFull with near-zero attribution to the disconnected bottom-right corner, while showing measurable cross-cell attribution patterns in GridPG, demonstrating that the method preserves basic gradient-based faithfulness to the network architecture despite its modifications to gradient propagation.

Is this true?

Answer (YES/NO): YES